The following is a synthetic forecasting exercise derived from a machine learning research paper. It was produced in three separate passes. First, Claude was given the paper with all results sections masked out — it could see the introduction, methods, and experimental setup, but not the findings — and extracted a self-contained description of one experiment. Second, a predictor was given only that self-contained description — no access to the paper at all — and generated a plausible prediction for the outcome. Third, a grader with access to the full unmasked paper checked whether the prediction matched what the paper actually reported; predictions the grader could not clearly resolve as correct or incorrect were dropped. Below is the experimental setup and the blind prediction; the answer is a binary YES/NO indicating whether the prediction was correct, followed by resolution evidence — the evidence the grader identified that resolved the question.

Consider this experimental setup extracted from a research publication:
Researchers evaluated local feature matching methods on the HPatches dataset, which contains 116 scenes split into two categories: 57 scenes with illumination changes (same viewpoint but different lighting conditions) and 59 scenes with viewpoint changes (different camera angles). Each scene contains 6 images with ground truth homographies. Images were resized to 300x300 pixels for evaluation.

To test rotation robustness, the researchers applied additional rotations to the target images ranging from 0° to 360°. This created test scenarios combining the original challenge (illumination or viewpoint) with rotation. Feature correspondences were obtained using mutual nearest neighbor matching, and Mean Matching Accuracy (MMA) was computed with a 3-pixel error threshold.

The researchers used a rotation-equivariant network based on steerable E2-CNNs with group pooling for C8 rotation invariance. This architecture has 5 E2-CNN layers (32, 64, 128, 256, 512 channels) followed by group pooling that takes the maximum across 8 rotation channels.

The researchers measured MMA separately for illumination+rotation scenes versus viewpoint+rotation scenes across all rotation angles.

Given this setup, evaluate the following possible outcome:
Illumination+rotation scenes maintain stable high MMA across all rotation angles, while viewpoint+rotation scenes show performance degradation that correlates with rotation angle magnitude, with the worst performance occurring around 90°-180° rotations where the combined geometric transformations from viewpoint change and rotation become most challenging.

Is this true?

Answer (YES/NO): NO